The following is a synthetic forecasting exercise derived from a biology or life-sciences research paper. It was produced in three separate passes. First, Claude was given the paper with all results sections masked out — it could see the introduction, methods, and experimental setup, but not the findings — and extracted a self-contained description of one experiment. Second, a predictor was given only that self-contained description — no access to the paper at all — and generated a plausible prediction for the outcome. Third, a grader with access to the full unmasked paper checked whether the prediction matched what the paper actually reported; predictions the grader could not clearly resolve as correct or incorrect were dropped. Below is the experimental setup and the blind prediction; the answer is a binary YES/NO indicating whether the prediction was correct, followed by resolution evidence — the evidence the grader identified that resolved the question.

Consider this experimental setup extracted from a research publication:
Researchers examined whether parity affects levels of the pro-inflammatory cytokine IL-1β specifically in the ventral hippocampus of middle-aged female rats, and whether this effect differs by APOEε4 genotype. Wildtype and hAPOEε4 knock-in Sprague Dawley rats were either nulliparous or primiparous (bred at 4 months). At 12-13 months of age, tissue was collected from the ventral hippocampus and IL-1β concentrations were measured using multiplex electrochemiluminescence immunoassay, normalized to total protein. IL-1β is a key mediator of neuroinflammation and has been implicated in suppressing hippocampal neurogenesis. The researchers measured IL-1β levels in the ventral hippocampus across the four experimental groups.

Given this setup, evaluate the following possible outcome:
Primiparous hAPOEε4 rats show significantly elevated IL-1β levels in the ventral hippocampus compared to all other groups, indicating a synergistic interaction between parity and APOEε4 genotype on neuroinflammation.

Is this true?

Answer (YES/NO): NO